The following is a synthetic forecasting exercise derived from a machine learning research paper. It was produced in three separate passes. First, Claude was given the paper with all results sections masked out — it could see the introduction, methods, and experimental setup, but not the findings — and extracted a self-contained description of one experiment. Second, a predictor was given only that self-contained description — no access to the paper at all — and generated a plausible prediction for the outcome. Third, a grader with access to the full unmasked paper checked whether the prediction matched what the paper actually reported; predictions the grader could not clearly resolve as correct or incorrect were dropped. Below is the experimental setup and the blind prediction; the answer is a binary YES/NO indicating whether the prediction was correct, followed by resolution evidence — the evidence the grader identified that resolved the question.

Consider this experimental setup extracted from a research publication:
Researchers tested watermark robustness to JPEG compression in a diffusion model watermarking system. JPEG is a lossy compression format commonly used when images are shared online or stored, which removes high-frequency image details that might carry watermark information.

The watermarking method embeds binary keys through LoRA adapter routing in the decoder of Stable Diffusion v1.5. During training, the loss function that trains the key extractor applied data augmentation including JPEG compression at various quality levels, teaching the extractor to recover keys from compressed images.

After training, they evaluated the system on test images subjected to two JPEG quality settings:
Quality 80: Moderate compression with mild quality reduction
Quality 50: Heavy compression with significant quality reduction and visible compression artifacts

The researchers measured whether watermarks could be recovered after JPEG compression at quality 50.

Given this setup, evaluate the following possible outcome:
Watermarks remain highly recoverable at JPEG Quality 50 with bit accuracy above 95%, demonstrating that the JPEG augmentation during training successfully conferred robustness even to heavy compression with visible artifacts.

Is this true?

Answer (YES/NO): NO